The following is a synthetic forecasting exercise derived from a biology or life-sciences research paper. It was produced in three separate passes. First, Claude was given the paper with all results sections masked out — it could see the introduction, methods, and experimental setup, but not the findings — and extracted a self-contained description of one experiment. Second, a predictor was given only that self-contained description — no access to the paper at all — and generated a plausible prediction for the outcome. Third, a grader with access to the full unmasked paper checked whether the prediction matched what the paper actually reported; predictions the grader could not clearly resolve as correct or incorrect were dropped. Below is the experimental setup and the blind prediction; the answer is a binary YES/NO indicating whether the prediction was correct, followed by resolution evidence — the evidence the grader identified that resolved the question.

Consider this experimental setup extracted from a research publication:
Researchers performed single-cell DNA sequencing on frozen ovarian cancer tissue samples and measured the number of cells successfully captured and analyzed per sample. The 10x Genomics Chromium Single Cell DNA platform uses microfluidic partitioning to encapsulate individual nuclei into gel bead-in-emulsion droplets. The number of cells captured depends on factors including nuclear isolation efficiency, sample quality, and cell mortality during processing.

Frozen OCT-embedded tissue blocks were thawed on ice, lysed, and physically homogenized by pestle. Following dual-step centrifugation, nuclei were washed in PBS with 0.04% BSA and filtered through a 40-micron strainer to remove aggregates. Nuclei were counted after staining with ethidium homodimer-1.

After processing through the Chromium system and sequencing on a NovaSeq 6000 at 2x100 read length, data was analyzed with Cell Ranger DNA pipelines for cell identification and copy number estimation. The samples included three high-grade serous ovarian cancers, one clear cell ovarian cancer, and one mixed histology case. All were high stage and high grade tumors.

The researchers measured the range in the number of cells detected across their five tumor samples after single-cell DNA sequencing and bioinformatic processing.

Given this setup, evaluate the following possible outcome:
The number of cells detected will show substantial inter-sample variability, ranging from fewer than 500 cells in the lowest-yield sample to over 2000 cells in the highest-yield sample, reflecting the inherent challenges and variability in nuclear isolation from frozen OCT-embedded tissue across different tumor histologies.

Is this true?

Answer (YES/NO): NO